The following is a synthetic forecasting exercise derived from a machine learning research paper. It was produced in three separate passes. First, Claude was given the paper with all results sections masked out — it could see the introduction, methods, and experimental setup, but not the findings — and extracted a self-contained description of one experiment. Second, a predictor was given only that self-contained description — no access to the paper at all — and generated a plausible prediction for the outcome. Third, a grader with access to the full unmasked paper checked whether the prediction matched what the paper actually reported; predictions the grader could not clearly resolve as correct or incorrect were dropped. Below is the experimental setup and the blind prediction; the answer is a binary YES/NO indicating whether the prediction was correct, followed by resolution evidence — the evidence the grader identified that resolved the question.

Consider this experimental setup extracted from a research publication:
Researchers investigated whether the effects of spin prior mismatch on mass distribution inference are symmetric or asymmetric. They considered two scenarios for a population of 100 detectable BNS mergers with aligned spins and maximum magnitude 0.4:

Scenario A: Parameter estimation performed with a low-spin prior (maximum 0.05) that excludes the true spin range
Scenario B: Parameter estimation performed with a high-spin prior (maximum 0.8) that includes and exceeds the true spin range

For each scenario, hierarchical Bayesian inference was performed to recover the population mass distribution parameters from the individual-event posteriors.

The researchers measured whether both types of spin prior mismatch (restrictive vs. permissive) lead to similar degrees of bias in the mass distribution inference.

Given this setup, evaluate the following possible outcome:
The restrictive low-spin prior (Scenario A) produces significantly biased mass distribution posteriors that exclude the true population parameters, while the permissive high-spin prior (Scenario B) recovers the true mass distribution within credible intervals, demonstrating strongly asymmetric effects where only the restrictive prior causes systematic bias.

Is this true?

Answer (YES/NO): YES